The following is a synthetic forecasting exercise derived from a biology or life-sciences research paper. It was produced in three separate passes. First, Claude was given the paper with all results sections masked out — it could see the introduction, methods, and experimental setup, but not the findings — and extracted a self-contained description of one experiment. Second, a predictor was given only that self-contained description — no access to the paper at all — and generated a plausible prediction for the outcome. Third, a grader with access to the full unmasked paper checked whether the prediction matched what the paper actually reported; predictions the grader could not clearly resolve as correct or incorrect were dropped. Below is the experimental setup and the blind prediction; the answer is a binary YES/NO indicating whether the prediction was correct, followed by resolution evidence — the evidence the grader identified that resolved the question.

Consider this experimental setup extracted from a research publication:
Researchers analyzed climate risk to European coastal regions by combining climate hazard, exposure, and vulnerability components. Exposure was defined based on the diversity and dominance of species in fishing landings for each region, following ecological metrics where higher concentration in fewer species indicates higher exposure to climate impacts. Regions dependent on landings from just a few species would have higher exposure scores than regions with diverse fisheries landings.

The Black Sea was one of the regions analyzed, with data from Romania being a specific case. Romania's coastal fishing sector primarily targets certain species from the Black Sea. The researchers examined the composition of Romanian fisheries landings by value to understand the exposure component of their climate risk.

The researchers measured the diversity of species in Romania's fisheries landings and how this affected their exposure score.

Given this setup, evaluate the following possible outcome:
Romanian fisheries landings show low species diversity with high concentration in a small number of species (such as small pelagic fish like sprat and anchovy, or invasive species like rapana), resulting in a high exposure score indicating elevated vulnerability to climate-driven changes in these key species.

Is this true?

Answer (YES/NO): YES